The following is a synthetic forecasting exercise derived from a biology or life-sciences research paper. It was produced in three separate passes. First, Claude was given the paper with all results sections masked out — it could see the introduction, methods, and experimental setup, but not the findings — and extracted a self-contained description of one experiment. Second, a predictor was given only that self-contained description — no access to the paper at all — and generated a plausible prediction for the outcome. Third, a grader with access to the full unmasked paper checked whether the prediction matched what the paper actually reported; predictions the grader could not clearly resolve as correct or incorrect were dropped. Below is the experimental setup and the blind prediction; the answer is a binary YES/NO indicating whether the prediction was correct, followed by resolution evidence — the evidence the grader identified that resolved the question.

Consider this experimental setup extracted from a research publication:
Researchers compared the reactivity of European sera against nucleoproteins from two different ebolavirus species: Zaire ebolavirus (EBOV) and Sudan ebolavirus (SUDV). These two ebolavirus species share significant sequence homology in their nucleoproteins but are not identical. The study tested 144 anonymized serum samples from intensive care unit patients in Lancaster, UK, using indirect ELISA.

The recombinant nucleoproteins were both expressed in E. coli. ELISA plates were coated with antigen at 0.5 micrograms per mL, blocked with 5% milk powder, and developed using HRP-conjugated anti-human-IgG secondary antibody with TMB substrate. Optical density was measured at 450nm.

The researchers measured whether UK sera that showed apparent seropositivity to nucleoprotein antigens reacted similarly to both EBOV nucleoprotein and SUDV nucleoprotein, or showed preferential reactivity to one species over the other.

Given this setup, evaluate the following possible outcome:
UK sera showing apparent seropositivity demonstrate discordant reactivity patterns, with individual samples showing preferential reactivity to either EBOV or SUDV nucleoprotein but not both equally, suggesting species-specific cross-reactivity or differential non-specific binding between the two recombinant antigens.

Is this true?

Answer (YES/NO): NO